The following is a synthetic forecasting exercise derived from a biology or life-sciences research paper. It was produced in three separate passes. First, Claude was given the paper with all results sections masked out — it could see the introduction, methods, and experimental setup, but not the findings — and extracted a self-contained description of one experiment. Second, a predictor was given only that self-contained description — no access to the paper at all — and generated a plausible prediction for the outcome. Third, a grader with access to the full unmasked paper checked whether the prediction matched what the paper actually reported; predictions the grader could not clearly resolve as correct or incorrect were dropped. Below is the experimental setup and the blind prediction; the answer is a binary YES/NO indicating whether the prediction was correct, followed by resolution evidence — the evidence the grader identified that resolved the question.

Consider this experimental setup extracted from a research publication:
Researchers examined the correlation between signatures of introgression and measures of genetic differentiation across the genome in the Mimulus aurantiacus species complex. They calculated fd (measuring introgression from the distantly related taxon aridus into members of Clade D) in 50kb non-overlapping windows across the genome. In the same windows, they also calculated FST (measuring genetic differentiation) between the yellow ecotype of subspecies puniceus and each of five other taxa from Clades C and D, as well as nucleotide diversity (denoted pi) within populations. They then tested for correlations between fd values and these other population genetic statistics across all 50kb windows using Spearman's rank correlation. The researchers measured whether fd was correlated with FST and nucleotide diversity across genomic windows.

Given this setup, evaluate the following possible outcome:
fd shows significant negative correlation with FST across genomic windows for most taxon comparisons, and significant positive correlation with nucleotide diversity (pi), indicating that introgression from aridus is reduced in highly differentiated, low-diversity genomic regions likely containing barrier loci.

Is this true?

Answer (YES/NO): YES